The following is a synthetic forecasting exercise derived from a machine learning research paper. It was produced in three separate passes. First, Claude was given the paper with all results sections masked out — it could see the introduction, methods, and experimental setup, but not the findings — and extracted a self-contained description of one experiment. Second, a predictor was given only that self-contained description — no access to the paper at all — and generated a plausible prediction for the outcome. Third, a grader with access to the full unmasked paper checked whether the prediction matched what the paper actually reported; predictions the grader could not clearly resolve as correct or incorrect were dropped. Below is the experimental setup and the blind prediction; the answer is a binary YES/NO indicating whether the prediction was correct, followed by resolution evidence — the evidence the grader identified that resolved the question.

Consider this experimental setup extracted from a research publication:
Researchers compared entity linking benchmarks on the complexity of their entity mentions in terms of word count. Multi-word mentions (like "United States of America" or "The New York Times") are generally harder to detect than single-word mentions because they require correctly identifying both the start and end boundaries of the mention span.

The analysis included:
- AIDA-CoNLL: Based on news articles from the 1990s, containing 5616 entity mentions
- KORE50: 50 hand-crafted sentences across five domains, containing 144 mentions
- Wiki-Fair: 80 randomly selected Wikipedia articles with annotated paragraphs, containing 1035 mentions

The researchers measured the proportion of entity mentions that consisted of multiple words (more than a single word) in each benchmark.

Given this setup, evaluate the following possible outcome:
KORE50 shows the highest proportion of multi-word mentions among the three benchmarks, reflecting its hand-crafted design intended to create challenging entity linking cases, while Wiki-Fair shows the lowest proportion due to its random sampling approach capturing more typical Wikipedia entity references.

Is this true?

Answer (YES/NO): NO